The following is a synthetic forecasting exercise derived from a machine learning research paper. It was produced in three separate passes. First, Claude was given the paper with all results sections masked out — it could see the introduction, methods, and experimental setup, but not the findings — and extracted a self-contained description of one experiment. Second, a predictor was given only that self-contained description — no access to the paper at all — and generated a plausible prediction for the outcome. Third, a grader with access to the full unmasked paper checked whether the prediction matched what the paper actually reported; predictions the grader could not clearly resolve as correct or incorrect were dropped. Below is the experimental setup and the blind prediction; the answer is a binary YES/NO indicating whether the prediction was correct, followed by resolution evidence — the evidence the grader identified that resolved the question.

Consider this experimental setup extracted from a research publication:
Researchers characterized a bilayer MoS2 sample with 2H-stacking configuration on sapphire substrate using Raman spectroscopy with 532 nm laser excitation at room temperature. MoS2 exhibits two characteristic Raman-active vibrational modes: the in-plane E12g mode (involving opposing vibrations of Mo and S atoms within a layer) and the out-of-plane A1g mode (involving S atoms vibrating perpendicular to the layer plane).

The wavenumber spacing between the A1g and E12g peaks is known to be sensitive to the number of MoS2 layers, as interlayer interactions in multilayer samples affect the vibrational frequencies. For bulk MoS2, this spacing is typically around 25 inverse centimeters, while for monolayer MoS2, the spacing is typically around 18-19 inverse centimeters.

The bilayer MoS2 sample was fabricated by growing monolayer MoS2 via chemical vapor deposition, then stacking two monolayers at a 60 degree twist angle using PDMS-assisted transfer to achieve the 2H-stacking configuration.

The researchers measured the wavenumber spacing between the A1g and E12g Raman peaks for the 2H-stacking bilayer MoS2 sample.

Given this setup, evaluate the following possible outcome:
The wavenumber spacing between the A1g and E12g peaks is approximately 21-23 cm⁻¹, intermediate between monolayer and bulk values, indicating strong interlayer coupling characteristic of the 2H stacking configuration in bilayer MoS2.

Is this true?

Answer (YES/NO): YES